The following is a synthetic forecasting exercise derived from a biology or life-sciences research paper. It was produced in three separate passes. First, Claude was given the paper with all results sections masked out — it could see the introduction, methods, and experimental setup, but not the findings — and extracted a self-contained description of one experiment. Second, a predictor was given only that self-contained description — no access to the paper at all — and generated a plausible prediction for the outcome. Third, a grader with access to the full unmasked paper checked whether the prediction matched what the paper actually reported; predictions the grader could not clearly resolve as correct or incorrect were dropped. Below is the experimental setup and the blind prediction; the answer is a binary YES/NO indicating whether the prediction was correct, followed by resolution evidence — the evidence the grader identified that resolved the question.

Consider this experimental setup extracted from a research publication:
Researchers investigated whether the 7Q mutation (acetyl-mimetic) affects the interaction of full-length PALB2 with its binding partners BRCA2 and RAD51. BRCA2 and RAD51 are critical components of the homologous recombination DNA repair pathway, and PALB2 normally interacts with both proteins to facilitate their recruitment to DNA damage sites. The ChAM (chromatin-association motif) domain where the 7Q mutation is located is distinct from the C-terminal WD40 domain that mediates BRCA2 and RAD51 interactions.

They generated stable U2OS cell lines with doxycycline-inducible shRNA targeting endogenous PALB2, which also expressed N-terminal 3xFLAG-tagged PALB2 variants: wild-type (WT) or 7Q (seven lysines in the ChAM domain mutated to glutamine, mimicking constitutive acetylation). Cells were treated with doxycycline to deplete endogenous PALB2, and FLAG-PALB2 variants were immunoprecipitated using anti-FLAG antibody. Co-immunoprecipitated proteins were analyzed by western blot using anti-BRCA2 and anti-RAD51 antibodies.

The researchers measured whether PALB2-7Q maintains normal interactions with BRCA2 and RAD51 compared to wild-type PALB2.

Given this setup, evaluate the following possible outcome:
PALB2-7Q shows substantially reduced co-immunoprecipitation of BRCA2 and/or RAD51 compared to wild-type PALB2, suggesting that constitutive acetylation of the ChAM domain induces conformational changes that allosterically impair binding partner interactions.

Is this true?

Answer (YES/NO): NO